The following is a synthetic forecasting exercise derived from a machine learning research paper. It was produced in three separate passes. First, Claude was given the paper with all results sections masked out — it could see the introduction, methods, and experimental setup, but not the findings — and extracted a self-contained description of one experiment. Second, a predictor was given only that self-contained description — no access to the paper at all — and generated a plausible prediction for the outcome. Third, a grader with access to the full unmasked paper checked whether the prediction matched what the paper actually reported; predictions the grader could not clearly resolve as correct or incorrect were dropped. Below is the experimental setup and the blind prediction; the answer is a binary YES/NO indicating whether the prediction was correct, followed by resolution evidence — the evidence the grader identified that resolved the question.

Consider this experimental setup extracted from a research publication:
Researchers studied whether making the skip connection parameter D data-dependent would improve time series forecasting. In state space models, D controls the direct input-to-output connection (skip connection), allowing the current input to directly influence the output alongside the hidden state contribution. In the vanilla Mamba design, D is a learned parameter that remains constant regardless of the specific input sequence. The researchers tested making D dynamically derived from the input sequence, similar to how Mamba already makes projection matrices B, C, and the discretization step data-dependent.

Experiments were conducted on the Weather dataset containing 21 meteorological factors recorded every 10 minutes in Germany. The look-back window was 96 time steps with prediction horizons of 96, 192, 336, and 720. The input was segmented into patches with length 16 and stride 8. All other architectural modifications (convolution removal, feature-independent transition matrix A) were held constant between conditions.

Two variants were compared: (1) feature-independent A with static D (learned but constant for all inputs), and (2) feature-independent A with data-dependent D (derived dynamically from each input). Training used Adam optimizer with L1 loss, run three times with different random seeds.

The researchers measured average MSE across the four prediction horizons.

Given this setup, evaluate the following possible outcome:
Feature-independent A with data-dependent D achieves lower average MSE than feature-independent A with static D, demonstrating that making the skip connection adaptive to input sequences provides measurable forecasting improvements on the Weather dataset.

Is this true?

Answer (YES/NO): YES